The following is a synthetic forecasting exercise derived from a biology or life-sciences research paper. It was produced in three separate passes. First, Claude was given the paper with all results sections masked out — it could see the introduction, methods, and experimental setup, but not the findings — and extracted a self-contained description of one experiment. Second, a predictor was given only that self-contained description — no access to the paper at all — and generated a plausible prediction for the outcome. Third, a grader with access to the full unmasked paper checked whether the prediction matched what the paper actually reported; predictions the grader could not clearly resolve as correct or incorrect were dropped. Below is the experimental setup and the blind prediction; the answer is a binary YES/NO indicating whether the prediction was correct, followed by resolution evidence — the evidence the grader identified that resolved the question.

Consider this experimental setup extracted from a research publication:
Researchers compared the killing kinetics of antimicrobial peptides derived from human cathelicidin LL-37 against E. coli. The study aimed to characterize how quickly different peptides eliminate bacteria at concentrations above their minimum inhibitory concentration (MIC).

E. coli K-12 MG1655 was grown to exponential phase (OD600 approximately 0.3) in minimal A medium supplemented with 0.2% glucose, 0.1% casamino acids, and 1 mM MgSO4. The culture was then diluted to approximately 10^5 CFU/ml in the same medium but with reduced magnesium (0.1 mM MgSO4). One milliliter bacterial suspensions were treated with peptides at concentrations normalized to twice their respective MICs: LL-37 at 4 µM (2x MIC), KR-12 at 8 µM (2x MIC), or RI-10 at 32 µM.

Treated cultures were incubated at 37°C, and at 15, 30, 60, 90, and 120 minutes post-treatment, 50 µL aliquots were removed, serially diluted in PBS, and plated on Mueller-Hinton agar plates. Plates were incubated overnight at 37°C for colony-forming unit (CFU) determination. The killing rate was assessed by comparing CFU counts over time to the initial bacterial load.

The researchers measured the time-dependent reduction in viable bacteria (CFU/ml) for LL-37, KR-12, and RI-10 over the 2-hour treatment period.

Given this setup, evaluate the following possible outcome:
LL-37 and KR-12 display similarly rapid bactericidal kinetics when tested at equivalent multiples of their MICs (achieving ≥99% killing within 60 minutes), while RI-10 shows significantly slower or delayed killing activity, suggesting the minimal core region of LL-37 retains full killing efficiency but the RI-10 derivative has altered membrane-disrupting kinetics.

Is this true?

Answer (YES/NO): NO